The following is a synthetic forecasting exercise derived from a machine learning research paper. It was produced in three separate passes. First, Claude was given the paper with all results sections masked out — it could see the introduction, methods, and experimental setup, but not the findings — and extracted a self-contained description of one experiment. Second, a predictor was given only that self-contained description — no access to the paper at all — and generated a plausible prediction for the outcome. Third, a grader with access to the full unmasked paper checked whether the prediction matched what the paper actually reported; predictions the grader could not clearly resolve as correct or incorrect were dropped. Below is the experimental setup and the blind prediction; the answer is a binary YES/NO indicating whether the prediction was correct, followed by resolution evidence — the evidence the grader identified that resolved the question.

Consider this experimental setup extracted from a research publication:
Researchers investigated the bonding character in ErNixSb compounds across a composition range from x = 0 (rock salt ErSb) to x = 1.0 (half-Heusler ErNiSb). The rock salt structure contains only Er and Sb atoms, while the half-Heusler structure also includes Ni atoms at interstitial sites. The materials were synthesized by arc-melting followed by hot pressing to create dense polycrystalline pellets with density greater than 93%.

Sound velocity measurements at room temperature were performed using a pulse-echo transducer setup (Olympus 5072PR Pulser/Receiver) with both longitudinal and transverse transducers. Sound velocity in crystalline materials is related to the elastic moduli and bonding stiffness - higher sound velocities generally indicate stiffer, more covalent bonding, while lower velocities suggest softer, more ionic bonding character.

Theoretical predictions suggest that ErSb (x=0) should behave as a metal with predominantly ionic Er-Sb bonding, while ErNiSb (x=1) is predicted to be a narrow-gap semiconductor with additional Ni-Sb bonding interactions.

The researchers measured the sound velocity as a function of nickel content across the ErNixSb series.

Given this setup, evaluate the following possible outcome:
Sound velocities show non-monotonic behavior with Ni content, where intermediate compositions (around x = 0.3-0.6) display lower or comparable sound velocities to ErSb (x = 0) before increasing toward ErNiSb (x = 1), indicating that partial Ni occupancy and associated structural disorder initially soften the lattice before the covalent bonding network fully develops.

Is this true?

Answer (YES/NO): NO